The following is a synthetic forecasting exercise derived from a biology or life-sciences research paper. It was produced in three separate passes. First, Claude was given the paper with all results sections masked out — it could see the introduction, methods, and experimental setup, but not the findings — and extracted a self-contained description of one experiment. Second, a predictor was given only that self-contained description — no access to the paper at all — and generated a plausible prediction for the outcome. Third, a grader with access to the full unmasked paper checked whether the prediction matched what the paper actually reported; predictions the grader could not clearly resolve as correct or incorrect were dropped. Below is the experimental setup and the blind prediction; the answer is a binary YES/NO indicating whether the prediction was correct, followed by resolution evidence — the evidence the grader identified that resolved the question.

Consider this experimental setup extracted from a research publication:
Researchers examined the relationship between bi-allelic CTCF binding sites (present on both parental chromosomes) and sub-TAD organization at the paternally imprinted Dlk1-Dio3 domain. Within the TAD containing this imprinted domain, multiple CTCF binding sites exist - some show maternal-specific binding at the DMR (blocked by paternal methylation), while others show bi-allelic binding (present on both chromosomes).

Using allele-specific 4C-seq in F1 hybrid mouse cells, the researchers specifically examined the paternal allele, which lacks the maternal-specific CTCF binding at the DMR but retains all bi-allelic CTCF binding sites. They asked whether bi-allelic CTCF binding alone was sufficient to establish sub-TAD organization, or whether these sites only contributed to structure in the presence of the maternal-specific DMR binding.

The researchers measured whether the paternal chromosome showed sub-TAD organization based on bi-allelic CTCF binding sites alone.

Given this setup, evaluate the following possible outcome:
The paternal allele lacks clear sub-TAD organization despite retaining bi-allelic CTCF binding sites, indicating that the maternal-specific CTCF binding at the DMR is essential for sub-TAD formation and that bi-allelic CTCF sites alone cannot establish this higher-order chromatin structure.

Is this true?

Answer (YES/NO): NO